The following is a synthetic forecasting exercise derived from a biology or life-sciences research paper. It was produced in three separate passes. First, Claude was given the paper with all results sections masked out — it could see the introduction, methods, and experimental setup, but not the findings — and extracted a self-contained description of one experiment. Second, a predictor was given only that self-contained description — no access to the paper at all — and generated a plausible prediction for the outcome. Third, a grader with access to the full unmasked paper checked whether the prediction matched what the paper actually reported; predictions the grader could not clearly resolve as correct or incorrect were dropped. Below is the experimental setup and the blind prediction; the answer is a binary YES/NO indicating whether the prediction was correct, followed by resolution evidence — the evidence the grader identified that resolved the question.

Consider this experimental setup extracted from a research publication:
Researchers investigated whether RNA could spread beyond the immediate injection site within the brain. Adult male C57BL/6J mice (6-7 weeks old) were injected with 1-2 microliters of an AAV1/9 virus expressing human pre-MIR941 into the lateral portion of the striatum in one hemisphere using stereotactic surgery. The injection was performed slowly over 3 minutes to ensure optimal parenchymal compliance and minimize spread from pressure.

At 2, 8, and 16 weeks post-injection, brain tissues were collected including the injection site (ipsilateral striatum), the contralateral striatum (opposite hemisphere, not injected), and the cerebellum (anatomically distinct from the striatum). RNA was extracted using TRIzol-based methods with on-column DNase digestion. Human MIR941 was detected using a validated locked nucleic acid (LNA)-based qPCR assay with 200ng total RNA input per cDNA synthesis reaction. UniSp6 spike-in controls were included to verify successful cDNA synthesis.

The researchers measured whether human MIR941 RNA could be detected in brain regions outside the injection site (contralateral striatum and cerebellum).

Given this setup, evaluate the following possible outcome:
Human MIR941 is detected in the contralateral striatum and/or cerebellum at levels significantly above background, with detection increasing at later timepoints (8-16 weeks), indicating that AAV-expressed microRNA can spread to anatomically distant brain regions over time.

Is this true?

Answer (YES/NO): YES